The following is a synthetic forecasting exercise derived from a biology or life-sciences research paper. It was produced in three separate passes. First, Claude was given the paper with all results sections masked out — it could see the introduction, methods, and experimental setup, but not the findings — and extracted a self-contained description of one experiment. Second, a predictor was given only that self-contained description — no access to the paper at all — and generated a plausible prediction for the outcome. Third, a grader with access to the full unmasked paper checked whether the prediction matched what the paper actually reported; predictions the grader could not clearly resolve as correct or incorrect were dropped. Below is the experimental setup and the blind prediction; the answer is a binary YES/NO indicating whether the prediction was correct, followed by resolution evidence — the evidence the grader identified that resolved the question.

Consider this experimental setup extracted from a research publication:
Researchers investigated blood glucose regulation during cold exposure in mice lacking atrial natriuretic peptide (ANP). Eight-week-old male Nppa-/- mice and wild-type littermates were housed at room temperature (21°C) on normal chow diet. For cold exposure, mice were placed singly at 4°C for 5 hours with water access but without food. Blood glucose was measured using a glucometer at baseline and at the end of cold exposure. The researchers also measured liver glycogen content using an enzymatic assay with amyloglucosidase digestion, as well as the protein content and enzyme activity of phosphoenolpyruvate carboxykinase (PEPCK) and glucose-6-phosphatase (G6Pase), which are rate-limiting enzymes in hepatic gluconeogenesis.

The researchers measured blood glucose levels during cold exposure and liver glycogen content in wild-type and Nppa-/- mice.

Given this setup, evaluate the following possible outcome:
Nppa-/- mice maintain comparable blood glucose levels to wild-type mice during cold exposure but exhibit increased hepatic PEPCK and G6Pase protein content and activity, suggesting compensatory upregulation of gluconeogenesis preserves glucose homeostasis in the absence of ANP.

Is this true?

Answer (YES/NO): NO